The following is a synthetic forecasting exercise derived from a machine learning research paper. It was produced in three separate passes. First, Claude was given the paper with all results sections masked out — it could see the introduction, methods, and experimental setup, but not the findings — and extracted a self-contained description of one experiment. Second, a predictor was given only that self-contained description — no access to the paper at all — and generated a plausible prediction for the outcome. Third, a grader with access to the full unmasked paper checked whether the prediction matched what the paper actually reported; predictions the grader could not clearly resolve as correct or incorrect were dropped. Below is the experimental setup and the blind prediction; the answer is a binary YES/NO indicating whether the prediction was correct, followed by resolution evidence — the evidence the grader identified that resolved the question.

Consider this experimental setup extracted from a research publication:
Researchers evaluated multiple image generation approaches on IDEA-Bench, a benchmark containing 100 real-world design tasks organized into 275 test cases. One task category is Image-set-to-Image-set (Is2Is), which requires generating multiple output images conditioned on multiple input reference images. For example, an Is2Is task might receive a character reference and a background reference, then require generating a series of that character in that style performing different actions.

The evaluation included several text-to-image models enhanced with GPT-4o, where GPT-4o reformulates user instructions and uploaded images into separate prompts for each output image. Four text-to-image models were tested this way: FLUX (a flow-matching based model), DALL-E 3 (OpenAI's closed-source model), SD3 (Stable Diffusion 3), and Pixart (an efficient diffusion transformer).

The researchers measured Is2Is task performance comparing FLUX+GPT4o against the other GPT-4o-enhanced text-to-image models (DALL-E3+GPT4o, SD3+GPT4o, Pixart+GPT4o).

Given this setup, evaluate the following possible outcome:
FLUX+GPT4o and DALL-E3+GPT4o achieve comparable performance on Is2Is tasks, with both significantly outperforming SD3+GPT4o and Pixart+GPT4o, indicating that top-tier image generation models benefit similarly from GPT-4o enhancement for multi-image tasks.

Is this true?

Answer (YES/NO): NO